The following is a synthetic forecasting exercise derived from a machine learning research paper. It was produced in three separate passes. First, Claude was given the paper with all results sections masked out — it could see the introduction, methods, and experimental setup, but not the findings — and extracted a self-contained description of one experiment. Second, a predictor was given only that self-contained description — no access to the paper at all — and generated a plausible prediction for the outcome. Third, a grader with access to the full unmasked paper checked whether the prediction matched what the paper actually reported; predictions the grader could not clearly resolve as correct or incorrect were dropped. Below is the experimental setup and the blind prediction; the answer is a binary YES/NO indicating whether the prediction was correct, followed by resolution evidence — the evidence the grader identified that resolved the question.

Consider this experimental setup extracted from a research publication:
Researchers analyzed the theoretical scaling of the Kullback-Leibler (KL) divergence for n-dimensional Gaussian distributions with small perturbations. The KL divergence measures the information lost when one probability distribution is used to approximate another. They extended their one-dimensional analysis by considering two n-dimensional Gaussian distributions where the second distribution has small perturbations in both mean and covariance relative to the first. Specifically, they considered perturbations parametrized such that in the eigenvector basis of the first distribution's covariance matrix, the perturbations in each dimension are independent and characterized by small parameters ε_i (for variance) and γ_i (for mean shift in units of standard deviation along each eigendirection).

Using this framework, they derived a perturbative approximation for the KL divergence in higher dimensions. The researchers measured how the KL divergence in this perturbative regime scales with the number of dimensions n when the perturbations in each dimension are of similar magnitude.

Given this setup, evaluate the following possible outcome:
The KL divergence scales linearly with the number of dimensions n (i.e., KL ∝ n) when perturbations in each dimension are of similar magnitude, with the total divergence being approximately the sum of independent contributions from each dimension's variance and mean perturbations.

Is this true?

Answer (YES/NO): YES